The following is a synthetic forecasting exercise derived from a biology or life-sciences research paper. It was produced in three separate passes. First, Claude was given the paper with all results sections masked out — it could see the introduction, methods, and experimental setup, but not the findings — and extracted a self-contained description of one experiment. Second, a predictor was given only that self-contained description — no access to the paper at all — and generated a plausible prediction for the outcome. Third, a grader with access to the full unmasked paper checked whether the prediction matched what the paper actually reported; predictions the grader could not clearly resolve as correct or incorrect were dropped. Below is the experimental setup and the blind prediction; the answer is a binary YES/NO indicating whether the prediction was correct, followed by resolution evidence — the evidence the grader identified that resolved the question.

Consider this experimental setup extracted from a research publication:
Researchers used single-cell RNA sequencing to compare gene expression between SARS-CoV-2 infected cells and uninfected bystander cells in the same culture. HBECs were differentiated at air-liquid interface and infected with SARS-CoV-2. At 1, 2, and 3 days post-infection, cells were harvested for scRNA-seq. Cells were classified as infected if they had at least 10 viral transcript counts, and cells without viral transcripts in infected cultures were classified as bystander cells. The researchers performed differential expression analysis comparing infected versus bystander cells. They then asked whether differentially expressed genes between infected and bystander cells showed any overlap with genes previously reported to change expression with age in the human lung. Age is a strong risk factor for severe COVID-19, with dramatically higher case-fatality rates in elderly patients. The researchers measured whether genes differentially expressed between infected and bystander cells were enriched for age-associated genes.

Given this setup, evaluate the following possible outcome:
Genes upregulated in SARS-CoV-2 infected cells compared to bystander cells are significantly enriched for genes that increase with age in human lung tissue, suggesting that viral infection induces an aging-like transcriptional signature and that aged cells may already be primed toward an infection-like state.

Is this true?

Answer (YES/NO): YES